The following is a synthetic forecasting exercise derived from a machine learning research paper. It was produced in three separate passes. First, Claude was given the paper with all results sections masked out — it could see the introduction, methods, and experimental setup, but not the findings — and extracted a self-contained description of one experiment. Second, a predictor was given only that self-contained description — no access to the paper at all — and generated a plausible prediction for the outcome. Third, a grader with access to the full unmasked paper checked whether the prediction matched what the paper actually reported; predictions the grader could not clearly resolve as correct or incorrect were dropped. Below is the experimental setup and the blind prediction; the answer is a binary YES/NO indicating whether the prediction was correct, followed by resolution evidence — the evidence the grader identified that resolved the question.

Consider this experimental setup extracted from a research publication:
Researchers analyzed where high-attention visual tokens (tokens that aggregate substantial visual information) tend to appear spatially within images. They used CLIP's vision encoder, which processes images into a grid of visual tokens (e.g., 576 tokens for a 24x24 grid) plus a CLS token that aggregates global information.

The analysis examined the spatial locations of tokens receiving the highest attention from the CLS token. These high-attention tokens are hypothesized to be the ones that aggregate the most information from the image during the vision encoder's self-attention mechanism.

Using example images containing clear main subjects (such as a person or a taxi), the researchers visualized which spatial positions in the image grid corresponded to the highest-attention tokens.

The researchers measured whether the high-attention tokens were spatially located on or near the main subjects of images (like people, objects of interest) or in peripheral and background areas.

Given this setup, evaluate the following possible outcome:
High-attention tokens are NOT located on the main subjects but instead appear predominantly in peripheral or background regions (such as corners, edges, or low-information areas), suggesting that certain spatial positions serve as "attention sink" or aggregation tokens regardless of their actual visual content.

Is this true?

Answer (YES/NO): YES